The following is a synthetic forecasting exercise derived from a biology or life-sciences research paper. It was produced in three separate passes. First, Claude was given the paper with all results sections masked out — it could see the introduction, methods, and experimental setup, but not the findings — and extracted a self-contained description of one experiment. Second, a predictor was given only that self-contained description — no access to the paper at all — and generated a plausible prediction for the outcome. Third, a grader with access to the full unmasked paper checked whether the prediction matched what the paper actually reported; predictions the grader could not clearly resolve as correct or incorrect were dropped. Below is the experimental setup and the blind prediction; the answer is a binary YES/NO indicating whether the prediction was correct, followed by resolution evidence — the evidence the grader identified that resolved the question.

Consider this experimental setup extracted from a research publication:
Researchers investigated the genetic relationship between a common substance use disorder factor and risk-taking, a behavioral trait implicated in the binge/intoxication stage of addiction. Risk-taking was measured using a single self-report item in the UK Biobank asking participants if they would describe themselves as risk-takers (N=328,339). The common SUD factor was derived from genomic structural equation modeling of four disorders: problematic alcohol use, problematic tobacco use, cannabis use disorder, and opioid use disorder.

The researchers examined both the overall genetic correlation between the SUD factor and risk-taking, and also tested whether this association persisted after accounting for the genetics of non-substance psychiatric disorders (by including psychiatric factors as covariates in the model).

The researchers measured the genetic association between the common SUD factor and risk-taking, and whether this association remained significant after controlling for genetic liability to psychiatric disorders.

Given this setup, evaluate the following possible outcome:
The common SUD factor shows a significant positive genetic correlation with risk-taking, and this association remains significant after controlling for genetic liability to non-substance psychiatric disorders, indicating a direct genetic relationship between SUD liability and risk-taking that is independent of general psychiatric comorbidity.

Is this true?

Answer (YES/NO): NO